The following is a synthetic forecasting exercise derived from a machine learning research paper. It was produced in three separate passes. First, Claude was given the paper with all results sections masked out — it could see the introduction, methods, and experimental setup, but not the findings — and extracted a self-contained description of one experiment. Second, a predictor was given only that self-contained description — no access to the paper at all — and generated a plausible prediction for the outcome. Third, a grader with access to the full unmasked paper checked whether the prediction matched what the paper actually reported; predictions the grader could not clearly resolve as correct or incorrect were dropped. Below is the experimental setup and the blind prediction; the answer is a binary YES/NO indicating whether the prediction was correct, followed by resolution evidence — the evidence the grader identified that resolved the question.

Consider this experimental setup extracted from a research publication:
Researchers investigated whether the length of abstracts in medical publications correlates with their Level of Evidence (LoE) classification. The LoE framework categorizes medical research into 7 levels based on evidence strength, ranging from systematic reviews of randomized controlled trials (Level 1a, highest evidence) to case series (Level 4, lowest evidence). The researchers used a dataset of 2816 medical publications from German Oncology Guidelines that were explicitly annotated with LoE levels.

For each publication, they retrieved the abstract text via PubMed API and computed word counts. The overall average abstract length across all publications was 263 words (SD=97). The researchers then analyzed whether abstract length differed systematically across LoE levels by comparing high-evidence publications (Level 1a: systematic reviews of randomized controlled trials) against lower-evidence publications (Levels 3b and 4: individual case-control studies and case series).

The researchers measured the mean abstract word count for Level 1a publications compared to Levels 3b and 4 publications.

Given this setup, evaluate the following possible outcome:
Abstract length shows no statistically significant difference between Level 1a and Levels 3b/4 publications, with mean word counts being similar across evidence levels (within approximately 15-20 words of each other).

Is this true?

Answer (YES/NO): NO